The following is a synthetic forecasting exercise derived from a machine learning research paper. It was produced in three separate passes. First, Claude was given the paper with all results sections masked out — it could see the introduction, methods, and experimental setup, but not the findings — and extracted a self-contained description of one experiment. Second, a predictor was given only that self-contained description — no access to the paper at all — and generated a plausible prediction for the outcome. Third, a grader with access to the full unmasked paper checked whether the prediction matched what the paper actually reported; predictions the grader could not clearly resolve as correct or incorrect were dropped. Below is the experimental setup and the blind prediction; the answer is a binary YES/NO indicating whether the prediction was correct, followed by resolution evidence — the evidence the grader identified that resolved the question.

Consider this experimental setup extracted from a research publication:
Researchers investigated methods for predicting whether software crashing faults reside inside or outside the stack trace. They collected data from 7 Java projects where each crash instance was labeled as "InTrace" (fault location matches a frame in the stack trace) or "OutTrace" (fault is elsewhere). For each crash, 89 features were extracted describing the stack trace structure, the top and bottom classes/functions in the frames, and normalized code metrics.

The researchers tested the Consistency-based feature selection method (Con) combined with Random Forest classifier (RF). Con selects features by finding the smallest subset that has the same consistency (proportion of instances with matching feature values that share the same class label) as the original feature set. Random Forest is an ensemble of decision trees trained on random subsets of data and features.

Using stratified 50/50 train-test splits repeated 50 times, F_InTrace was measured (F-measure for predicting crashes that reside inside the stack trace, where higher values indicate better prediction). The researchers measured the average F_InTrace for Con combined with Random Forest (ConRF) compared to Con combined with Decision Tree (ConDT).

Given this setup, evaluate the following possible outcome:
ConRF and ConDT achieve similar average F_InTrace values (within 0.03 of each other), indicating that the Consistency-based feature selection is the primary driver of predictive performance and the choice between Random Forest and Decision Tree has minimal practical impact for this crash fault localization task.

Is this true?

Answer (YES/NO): NO